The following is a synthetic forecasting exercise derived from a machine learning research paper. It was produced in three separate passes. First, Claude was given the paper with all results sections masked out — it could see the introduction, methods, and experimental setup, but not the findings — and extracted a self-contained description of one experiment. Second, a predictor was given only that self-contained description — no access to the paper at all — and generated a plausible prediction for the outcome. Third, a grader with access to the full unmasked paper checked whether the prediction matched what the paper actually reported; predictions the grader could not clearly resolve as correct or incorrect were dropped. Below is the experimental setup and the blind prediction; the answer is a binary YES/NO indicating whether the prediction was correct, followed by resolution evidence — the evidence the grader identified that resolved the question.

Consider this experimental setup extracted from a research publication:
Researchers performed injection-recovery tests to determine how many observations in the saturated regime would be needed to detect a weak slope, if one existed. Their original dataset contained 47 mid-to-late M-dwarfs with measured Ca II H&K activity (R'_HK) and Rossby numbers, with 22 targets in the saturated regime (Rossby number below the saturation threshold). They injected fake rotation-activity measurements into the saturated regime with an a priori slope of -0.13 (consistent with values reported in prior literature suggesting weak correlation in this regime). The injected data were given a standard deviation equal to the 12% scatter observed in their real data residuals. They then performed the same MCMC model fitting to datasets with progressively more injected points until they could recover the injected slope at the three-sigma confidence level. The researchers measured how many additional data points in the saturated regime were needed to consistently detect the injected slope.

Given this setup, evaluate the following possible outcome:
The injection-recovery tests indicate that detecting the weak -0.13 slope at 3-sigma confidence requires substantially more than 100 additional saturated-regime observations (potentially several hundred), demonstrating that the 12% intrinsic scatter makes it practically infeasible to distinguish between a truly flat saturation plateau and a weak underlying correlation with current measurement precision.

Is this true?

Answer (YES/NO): NO